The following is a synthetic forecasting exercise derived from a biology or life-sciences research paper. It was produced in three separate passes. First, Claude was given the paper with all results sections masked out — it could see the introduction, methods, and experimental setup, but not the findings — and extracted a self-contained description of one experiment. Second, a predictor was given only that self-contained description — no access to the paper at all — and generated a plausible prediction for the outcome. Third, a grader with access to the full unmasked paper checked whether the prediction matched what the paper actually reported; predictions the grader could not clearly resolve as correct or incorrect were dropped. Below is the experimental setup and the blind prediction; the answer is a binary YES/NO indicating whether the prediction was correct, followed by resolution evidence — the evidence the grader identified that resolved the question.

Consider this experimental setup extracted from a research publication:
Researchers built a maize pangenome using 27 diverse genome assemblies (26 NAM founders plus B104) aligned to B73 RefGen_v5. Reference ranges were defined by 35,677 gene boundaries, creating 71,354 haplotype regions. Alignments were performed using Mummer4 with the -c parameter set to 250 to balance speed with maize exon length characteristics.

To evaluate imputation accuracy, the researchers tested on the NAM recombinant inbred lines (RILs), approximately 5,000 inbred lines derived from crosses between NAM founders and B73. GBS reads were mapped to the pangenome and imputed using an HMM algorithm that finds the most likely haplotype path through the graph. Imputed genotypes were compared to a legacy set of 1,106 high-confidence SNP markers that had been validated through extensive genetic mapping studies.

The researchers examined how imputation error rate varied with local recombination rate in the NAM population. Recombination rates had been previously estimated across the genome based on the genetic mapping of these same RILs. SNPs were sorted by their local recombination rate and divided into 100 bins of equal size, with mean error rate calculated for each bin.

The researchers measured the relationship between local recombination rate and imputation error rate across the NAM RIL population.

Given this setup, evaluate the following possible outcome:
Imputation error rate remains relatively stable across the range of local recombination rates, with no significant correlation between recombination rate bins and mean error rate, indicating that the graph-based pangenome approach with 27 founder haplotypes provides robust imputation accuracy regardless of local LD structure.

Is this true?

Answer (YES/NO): YES